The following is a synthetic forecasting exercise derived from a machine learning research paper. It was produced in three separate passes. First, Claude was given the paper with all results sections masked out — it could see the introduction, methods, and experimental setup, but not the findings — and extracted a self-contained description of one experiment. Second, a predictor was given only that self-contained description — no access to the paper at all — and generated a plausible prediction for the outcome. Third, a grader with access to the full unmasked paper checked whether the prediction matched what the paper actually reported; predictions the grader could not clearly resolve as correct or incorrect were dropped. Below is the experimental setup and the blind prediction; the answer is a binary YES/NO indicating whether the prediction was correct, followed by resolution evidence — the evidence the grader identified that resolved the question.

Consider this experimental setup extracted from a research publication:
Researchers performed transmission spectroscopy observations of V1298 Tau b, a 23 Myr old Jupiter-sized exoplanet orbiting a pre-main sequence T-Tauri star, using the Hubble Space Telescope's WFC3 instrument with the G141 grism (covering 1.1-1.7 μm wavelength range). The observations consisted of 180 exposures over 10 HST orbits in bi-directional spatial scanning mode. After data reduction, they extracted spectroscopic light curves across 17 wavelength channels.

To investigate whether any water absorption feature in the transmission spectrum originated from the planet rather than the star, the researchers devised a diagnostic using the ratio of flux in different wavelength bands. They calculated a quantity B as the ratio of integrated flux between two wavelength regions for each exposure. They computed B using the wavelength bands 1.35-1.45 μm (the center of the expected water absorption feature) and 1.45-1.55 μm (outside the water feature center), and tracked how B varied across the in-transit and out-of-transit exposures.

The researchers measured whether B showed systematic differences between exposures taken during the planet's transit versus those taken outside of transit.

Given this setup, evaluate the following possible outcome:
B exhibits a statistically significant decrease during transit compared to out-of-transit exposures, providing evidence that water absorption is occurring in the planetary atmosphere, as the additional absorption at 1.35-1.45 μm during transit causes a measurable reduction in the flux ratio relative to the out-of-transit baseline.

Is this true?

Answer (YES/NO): YES